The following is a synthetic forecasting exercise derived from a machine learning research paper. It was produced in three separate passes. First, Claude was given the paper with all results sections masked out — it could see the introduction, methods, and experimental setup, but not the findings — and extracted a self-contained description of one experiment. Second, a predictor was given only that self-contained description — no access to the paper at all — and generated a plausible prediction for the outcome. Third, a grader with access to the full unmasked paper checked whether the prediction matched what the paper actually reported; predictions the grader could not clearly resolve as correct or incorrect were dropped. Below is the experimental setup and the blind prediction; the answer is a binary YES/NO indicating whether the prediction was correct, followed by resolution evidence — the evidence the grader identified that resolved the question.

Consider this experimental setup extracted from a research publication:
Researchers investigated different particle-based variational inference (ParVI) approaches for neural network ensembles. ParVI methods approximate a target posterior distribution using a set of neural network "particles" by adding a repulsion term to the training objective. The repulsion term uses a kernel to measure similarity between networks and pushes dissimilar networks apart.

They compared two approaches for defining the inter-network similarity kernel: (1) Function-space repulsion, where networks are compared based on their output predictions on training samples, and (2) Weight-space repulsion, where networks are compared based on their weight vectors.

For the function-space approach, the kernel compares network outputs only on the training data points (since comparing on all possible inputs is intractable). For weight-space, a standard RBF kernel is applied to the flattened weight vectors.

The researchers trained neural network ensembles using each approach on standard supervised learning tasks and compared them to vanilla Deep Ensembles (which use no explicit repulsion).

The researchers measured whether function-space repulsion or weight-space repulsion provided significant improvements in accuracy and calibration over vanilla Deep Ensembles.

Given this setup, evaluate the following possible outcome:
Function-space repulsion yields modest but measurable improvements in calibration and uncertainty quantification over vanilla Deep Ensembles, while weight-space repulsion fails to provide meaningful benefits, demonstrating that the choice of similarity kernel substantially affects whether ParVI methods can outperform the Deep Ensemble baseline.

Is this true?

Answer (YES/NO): NO